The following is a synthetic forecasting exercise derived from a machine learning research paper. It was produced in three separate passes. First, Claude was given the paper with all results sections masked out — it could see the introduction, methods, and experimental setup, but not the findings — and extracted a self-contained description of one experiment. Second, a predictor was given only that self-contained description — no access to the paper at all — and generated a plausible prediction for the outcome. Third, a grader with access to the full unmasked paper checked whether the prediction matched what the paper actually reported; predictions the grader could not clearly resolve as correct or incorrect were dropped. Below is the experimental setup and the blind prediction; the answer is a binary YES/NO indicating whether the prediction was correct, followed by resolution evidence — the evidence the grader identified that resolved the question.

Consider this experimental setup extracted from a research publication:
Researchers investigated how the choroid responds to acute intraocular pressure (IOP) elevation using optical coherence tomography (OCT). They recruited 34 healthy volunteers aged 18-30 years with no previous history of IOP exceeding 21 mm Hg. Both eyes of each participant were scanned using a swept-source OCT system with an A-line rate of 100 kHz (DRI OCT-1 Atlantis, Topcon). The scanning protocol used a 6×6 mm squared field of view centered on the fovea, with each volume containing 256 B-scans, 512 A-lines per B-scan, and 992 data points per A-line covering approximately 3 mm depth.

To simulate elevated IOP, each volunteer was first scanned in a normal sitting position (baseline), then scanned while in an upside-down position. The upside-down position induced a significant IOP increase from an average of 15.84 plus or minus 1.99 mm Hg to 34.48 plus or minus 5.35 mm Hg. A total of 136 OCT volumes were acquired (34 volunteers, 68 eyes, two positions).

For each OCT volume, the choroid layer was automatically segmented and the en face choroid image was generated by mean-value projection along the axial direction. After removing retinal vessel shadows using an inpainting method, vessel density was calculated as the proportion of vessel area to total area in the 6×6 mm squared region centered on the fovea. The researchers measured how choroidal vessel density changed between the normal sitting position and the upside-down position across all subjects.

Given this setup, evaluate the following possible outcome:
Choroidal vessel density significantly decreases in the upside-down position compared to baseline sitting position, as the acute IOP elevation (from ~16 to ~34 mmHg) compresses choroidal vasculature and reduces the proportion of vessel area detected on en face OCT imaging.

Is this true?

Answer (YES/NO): NO